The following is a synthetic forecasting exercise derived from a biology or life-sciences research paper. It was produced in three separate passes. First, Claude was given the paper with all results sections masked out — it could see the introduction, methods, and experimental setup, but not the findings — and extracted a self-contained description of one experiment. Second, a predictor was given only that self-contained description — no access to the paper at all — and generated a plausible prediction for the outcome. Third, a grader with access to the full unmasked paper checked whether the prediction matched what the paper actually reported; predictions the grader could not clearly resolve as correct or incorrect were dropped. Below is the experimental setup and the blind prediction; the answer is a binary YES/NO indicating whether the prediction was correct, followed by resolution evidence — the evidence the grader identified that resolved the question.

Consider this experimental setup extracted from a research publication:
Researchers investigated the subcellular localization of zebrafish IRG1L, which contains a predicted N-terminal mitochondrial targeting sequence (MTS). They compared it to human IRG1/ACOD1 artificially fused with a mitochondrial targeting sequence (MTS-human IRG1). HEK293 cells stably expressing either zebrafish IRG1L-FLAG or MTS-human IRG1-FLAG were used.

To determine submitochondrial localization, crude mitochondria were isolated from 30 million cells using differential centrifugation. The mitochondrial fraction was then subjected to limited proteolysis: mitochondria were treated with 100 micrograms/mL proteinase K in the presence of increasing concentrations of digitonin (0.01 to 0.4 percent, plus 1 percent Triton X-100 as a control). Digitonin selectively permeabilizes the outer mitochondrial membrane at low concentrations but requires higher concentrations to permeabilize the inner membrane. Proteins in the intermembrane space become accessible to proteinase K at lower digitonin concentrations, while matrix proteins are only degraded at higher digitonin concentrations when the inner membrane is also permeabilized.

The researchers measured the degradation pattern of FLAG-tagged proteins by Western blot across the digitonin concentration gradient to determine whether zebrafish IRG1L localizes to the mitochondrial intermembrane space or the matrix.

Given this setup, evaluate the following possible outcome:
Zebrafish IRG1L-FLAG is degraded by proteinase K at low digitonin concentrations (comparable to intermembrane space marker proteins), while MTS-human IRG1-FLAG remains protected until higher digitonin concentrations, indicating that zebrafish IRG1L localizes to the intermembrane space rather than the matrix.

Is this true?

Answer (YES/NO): NO